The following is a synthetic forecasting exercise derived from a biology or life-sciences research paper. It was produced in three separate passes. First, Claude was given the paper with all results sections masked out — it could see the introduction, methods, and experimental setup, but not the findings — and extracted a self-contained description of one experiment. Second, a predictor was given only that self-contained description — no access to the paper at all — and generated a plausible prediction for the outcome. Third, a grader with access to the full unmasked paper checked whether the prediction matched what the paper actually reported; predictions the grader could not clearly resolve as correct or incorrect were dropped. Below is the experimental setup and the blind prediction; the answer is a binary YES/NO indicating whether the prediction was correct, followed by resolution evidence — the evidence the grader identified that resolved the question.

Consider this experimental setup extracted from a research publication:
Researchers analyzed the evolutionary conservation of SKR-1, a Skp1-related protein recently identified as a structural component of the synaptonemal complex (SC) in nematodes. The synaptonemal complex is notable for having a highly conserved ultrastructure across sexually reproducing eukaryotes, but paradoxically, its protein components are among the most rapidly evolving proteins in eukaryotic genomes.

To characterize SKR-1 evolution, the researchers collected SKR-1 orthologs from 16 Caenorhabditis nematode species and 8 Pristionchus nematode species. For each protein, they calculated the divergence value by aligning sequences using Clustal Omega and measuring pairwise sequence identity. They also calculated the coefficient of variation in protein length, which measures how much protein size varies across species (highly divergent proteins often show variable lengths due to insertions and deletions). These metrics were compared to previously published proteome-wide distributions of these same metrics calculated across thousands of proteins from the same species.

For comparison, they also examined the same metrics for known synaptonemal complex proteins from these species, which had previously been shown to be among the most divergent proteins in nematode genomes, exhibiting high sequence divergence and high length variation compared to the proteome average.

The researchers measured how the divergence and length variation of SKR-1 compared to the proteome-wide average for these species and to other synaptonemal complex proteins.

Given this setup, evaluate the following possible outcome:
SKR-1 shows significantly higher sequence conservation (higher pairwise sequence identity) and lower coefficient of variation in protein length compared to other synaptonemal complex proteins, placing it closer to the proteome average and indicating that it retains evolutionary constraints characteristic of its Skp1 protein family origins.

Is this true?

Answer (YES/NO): NO